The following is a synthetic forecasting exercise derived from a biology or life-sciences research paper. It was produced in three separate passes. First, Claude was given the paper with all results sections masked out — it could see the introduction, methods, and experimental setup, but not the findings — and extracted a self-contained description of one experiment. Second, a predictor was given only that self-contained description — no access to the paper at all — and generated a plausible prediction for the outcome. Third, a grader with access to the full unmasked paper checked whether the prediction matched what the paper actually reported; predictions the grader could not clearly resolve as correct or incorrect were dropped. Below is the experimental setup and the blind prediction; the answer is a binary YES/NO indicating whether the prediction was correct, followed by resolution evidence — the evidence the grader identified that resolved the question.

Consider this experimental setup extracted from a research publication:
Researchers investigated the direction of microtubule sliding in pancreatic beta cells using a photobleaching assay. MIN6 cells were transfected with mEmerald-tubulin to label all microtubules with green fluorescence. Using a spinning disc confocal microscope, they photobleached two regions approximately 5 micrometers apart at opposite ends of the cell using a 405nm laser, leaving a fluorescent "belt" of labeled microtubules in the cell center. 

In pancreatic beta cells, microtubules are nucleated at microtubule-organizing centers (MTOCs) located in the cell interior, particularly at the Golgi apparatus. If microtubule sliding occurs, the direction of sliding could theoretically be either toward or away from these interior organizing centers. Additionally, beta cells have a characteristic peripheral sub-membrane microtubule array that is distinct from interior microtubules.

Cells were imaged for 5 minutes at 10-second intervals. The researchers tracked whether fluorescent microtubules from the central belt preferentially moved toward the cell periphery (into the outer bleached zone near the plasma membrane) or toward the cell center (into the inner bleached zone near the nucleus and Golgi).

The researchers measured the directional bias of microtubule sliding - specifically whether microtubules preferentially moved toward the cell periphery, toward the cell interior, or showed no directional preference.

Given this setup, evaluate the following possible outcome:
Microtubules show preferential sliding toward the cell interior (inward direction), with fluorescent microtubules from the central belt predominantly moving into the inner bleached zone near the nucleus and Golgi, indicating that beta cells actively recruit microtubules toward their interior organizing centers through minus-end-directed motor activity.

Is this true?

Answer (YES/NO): NO